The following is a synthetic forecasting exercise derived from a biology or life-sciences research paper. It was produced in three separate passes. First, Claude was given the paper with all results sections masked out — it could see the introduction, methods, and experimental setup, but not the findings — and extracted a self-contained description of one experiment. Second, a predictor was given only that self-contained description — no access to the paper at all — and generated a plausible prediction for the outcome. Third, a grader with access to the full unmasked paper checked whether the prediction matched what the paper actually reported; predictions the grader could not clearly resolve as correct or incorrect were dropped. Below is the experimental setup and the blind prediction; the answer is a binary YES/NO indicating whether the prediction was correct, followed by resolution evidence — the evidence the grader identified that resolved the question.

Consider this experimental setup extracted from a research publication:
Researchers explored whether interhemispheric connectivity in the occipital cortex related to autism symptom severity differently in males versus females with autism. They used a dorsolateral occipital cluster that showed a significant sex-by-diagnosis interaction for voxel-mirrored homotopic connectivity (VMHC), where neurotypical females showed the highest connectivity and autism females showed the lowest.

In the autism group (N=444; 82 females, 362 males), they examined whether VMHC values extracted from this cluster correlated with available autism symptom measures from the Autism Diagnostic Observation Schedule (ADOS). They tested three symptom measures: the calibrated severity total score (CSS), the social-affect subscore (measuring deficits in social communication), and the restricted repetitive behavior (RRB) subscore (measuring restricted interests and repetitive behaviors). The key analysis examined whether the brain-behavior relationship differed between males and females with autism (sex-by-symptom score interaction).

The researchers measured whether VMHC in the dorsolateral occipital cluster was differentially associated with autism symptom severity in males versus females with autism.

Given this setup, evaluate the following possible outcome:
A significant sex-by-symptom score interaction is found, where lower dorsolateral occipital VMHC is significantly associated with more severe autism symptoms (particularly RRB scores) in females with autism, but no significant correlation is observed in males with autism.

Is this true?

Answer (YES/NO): NO